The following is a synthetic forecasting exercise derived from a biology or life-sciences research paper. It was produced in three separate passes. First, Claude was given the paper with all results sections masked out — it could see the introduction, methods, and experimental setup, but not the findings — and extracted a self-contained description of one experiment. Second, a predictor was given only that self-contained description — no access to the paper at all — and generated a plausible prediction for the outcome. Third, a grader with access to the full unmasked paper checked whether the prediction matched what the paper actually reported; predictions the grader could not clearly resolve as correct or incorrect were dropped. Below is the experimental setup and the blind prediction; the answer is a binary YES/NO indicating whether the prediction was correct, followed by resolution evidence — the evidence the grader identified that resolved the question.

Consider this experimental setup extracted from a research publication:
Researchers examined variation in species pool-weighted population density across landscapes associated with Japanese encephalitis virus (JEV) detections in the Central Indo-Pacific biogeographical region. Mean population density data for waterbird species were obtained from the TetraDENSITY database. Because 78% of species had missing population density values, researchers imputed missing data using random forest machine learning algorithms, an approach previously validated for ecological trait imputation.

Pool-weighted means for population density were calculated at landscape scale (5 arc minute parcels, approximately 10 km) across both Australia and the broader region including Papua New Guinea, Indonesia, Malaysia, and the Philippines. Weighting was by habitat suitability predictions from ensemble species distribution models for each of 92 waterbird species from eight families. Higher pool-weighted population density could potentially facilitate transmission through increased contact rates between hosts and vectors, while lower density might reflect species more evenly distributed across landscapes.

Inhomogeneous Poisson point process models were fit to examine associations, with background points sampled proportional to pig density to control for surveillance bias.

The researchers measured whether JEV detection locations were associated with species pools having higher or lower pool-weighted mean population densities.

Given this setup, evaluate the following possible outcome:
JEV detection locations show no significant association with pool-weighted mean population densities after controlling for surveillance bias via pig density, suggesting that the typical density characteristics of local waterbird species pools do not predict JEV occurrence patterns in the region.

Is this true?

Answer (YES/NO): NO